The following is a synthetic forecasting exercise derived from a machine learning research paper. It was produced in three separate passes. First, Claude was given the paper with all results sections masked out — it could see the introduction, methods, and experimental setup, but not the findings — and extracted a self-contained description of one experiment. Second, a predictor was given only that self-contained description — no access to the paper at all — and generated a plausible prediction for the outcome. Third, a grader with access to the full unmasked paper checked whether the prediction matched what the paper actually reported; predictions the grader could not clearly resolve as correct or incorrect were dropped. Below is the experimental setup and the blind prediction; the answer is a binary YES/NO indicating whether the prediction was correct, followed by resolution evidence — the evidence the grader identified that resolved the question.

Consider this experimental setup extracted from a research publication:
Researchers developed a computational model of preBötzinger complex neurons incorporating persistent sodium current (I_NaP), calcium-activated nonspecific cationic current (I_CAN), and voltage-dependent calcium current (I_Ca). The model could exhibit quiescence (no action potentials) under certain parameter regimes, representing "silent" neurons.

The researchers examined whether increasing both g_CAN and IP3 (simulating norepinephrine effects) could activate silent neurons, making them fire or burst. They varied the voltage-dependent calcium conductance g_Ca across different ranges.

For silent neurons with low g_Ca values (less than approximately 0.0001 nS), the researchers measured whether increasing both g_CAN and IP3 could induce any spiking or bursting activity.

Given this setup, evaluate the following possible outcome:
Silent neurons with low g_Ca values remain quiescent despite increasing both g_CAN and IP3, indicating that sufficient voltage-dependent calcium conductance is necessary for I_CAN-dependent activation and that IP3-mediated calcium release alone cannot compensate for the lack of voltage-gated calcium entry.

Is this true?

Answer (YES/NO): YES